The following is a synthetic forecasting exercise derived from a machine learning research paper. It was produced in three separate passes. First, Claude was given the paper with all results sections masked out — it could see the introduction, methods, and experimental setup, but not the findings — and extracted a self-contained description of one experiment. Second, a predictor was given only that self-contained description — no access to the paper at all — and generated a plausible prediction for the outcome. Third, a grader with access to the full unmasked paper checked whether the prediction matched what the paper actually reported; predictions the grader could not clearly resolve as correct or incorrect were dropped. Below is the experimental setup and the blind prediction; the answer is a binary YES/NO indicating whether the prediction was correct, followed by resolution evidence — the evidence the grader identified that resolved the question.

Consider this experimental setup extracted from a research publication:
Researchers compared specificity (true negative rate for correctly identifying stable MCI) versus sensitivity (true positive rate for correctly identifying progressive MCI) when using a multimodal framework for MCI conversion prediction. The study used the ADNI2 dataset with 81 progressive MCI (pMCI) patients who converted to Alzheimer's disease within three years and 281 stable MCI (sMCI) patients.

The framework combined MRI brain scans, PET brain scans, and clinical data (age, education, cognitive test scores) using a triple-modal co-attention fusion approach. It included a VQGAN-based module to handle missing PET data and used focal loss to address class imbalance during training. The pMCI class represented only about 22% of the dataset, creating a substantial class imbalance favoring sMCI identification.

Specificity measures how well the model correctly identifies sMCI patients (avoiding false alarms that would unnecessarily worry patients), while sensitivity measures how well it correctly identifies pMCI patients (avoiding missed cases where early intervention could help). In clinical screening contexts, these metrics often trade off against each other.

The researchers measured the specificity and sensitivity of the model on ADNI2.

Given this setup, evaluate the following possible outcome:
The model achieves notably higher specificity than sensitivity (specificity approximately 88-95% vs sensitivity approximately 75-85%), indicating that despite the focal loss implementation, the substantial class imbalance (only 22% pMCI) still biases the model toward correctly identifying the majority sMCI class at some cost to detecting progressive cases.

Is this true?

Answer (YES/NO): NO